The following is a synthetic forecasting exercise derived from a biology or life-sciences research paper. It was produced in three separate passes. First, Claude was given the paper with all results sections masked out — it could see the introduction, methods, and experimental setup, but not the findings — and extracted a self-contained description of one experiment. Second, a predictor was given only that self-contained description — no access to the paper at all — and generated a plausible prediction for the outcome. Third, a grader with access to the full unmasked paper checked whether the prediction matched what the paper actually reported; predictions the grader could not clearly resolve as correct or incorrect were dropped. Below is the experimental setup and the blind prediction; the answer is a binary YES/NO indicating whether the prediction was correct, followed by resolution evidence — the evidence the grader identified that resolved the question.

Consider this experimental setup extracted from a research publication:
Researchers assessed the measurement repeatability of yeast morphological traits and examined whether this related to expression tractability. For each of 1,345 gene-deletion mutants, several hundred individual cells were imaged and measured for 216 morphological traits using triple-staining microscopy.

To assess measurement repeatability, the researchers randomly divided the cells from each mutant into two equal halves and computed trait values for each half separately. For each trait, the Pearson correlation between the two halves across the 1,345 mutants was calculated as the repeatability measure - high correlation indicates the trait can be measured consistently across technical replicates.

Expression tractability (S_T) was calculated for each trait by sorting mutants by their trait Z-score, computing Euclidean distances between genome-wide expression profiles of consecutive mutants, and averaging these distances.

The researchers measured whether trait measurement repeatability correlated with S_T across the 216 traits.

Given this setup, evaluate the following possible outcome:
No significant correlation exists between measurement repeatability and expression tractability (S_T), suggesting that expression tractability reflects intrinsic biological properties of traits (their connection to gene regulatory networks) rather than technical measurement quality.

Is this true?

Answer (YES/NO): YES